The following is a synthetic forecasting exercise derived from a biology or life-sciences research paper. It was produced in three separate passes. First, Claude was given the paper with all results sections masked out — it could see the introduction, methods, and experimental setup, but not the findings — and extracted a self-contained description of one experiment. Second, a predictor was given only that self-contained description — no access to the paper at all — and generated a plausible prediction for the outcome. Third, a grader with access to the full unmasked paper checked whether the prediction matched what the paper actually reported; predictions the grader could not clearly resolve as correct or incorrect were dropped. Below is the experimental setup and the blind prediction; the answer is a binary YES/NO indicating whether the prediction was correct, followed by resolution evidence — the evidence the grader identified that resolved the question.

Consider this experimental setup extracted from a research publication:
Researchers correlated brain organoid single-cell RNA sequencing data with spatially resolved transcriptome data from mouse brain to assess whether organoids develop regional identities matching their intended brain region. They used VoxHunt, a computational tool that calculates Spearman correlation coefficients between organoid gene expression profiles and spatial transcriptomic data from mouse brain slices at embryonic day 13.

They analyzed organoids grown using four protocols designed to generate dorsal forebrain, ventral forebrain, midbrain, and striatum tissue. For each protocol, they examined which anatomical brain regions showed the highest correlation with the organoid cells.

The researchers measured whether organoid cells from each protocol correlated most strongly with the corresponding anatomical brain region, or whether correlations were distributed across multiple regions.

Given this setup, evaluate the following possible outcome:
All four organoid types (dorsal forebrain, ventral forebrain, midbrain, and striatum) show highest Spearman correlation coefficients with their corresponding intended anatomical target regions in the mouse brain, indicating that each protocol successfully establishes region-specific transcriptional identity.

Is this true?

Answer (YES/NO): YES